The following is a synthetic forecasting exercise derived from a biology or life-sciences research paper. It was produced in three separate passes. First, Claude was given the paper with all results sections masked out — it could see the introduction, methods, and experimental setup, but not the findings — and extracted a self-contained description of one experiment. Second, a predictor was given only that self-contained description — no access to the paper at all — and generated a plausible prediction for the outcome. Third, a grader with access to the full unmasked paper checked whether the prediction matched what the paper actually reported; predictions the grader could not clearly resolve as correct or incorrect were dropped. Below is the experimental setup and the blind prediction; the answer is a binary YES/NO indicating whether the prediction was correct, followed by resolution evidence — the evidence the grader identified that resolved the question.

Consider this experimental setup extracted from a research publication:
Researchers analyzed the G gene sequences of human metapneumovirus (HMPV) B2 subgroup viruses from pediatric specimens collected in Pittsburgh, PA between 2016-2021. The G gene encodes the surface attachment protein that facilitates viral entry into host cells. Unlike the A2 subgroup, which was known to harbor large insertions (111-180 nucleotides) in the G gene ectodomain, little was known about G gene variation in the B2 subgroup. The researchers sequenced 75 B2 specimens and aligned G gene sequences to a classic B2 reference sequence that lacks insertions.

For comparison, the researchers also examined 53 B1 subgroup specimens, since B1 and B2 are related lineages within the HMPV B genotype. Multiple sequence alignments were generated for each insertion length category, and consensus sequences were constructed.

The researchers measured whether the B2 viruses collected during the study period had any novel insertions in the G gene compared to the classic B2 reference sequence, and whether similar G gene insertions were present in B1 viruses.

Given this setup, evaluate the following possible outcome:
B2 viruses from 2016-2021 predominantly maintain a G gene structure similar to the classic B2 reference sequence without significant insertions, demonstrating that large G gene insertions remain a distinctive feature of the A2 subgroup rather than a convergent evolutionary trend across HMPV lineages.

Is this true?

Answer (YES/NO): NO